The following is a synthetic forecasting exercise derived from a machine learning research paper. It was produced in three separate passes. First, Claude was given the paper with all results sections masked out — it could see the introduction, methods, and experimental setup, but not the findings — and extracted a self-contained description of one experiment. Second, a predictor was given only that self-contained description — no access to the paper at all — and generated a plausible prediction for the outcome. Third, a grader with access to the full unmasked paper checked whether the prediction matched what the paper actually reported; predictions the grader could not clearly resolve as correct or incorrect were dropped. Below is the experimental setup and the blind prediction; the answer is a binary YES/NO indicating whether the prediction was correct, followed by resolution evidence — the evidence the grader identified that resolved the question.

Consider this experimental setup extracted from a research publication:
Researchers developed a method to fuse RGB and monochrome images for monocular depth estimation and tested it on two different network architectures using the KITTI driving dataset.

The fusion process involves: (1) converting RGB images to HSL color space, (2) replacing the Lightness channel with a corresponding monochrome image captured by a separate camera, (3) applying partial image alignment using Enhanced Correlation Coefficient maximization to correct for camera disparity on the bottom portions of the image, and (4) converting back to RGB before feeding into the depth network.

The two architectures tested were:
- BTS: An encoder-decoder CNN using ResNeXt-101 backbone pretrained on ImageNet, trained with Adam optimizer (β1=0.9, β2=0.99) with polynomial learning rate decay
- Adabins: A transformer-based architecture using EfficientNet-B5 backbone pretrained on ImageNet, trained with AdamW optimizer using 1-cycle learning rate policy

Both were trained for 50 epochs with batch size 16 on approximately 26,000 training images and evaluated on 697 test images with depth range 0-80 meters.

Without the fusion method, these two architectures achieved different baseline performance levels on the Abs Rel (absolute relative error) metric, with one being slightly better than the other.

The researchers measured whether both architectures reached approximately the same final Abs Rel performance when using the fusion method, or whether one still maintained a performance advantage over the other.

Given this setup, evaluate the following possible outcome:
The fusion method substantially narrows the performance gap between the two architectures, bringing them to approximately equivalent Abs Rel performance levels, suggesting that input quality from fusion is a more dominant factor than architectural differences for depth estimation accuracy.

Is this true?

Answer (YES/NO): NO